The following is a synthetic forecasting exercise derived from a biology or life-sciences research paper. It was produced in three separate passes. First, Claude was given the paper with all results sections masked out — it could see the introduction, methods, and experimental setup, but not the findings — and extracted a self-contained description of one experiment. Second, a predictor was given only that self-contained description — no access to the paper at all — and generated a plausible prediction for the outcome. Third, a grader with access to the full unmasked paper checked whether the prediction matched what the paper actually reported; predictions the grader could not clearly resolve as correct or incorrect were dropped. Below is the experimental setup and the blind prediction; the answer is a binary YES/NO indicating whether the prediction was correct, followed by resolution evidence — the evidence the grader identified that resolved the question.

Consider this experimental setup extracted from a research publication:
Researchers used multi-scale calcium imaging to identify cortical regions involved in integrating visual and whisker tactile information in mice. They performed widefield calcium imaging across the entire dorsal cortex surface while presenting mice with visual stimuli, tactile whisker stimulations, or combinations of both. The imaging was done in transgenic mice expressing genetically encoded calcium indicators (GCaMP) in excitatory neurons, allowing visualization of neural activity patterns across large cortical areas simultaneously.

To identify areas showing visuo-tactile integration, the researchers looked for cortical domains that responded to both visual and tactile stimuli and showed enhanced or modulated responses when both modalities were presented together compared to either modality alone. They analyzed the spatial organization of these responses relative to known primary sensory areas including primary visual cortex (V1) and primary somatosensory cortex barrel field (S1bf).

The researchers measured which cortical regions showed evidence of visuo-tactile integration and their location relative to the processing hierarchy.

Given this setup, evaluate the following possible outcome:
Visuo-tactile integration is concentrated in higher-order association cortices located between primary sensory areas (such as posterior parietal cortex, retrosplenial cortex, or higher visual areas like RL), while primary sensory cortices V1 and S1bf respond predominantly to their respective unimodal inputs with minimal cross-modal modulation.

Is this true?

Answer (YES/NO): YES